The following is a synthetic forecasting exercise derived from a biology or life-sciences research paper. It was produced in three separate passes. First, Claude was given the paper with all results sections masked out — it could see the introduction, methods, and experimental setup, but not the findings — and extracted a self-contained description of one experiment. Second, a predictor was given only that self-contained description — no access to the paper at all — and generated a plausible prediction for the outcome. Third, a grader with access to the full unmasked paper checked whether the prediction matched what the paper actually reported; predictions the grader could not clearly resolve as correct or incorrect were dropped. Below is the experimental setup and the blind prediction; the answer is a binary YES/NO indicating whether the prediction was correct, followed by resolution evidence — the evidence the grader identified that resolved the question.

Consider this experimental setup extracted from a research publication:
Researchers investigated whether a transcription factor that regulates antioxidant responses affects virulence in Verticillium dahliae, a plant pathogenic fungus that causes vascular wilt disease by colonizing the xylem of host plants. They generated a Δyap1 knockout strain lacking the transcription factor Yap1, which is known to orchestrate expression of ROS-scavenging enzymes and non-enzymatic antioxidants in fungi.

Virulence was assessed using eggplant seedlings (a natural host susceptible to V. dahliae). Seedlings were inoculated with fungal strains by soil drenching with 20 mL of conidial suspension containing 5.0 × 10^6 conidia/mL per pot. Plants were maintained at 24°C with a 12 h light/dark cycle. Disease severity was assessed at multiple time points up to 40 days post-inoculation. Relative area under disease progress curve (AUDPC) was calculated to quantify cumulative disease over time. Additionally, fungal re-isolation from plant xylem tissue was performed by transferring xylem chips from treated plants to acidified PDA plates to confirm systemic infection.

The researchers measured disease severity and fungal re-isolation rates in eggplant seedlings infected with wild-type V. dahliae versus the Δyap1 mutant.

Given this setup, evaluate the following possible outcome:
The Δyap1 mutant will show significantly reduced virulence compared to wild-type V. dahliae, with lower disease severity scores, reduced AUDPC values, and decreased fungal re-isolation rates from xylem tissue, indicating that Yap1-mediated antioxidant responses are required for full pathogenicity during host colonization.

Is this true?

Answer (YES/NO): NO